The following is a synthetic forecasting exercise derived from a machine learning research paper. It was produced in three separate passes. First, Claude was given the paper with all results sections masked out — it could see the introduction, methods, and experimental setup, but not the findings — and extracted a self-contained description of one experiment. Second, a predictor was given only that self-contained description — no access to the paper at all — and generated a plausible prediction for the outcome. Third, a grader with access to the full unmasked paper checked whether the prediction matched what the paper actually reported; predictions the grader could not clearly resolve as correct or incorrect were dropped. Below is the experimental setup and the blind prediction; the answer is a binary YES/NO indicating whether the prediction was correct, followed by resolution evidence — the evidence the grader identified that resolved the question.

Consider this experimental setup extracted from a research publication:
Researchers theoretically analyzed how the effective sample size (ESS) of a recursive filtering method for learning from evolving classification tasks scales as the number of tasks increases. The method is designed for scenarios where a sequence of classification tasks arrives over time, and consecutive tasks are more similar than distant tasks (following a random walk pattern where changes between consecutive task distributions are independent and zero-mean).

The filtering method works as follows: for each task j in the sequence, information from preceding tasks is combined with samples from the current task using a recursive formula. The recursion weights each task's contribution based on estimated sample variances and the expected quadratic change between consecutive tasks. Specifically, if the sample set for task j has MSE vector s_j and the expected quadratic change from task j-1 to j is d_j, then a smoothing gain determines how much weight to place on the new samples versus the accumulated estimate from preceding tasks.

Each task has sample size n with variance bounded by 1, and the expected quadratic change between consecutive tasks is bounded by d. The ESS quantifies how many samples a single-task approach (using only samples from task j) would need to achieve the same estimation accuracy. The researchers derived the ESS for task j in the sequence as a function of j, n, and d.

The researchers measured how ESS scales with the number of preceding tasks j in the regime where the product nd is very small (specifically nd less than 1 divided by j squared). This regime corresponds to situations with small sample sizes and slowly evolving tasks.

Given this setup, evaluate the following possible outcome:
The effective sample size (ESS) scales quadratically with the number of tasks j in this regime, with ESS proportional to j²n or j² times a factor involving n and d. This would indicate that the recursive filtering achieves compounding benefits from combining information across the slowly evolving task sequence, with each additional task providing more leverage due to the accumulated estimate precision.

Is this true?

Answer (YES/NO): NO